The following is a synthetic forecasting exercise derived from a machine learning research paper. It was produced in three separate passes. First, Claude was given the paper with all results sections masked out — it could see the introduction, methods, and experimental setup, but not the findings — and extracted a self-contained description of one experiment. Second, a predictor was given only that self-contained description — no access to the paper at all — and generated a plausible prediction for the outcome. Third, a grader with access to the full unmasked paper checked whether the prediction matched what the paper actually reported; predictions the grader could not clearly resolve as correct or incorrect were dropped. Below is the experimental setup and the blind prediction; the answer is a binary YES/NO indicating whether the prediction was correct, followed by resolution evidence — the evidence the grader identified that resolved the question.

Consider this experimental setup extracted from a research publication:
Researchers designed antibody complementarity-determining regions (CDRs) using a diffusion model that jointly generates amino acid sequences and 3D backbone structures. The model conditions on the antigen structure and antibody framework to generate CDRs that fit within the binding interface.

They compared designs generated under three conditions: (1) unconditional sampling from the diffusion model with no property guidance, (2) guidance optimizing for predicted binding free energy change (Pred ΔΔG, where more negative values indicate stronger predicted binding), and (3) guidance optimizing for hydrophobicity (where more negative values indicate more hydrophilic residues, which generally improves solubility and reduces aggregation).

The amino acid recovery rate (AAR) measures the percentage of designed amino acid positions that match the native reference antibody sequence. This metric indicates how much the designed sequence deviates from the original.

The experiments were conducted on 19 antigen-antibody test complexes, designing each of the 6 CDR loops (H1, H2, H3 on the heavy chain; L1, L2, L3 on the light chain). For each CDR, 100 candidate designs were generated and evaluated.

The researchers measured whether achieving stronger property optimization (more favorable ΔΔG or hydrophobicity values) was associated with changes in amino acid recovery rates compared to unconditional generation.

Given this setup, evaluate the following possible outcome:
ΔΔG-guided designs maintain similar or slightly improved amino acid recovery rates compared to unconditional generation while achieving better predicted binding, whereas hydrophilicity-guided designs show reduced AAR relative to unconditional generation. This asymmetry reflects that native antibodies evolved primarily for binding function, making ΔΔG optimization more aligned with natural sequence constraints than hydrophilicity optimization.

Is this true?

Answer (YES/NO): NO